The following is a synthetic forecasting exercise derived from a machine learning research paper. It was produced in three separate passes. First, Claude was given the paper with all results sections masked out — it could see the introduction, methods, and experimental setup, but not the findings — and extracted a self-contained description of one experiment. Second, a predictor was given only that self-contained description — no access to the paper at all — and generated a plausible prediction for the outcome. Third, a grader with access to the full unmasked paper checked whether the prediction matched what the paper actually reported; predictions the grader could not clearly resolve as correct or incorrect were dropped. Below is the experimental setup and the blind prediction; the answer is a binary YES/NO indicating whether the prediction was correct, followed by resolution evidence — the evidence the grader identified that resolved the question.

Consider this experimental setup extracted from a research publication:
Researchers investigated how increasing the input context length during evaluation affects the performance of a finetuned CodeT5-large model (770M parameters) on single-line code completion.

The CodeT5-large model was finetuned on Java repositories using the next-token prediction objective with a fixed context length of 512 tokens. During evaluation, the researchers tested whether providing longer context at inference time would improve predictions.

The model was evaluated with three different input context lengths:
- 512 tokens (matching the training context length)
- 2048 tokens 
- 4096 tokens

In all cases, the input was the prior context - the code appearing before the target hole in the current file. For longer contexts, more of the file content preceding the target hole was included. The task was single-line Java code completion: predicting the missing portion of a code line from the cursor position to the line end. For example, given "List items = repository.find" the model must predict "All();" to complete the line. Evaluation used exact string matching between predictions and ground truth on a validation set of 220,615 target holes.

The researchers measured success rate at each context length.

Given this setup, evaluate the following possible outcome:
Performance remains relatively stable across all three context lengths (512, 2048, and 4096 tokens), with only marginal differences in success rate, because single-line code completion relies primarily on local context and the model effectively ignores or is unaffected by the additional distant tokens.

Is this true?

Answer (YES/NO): NO